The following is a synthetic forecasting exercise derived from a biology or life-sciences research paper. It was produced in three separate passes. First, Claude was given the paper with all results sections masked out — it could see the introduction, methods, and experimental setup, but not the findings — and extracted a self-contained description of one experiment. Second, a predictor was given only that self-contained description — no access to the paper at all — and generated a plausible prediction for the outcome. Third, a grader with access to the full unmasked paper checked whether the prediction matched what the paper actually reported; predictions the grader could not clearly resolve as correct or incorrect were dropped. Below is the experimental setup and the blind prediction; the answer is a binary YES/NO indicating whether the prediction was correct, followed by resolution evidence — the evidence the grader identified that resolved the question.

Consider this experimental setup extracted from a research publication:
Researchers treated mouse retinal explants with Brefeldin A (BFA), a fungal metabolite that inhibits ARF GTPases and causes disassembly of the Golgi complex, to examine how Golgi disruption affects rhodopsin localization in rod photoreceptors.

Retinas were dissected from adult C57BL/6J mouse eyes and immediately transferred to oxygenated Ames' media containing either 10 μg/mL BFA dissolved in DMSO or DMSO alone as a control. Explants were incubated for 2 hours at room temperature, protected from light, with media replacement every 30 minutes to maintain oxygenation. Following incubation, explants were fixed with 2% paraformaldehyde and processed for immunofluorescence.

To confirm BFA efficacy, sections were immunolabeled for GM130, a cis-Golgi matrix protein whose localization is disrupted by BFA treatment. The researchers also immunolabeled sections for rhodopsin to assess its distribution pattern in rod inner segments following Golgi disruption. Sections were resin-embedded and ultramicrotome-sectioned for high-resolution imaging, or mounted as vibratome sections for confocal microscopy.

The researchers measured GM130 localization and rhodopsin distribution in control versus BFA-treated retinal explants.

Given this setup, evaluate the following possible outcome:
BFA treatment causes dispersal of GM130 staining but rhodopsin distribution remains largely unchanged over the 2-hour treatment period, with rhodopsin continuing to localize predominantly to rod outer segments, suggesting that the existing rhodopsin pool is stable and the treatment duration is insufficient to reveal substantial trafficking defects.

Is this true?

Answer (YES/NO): YES